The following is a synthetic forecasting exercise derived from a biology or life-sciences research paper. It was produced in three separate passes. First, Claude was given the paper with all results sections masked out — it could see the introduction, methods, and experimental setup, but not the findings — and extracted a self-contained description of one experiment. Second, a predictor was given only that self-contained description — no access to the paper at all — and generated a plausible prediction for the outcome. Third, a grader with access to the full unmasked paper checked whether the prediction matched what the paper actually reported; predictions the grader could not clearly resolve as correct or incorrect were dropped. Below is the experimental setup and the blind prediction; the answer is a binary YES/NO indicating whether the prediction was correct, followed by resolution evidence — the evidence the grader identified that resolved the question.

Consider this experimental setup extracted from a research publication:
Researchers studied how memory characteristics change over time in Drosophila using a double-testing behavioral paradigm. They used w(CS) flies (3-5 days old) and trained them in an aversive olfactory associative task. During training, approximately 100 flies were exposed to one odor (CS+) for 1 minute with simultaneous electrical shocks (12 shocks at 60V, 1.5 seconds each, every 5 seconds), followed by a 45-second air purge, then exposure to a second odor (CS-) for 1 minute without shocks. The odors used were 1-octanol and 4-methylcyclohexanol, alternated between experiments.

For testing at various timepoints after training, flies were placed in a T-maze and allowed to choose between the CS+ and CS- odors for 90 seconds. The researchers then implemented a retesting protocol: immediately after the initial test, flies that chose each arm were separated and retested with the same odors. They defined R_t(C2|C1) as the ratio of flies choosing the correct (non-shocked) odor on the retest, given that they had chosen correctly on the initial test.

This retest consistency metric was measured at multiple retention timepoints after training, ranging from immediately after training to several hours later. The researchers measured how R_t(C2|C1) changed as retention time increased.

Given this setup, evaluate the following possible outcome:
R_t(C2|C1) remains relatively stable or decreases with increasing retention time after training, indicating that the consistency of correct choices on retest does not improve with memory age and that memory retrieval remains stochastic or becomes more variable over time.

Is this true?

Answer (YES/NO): YES